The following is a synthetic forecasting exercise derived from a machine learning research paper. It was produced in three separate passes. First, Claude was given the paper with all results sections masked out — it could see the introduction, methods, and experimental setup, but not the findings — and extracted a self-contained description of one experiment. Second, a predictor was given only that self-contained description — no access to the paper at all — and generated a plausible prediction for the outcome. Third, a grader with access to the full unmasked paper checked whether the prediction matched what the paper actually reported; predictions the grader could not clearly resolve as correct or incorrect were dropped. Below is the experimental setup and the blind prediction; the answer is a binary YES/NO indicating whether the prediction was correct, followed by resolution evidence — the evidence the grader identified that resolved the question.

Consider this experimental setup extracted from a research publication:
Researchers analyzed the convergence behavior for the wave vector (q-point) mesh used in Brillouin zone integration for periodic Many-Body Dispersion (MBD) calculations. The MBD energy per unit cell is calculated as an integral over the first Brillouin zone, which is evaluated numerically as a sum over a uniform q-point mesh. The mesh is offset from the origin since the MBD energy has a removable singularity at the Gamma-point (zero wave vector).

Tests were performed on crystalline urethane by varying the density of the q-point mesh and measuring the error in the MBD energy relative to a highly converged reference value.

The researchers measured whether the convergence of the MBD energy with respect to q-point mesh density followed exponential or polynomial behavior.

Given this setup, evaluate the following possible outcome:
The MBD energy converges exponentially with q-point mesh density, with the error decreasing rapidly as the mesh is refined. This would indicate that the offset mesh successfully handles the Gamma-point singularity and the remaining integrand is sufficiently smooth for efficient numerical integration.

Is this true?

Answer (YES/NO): NO